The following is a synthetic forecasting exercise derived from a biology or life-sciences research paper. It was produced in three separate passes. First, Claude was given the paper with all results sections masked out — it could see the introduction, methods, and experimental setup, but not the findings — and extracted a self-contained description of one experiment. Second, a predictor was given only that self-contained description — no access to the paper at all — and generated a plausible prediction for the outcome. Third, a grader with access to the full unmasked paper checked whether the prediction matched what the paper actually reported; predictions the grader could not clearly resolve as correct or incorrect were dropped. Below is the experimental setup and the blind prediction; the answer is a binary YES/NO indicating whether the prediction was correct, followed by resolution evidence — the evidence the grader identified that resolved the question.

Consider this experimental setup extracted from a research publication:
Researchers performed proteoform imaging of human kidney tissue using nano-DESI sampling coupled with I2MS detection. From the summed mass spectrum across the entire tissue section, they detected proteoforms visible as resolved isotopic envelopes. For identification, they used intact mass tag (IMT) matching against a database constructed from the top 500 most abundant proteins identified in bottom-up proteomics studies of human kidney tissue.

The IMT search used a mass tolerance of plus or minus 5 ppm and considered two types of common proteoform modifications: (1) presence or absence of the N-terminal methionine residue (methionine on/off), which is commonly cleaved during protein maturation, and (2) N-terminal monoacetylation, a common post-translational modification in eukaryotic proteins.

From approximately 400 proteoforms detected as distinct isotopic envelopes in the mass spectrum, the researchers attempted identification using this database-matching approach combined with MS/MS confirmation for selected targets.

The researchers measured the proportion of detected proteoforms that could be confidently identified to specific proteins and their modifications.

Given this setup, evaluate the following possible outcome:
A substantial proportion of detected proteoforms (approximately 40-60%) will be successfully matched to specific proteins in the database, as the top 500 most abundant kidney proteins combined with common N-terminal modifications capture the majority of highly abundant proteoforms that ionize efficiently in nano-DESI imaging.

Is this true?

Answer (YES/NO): YES